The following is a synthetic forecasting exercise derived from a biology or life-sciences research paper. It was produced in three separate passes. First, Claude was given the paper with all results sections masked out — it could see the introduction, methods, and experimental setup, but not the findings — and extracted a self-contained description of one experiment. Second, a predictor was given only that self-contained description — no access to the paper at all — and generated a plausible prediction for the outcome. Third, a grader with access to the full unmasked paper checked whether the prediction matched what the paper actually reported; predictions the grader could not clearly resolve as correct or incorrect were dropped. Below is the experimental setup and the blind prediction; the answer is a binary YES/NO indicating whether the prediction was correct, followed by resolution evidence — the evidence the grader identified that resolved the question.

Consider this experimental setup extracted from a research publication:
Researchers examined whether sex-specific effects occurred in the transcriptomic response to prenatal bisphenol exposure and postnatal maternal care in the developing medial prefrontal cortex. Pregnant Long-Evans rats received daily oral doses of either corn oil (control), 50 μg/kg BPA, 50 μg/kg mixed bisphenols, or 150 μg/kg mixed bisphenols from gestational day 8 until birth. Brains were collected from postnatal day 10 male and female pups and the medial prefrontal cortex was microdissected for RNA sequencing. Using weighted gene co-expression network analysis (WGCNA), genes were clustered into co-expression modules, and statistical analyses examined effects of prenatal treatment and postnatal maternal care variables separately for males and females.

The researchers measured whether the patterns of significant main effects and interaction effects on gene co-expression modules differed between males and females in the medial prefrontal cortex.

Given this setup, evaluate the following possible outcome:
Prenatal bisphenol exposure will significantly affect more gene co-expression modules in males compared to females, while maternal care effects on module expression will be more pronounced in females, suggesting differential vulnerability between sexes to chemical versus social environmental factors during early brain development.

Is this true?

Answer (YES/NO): NO